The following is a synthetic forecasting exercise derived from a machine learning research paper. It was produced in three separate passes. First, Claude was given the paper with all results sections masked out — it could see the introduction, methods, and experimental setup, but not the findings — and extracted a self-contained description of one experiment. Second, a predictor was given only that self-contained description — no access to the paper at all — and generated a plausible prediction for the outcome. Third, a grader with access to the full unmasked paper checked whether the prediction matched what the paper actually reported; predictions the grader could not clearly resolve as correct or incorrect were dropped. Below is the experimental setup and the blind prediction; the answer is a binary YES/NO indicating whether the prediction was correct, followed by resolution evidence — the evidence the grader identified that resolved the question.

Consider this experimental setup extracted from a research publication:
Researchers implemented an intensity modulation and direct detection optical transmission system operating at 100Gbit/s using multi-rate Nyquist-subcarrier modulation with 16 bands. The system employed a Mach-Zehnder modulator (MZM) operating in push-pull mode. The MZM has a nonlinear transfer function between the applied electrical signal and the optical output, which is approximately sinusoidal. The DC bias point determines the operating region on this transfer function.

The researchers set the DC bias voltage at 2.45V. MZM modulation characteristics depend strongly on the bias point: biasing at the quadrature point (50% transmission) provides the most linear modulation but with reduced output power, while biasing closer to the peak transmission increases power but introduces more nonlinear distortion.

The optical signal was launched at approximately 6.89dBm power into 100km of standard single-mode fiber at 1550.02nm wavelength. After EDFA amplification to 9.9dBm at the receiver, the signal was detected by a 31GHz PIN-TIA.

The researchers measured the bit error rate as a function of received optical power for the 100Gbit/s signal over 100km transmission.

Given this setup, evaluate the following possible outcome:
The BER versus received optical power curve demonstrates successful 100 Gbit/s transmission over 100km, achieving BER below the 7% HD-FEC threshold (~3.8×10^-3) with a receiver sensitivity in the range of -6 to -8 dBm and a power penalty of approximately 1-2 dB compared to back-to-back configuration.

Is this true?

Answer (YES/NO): NO